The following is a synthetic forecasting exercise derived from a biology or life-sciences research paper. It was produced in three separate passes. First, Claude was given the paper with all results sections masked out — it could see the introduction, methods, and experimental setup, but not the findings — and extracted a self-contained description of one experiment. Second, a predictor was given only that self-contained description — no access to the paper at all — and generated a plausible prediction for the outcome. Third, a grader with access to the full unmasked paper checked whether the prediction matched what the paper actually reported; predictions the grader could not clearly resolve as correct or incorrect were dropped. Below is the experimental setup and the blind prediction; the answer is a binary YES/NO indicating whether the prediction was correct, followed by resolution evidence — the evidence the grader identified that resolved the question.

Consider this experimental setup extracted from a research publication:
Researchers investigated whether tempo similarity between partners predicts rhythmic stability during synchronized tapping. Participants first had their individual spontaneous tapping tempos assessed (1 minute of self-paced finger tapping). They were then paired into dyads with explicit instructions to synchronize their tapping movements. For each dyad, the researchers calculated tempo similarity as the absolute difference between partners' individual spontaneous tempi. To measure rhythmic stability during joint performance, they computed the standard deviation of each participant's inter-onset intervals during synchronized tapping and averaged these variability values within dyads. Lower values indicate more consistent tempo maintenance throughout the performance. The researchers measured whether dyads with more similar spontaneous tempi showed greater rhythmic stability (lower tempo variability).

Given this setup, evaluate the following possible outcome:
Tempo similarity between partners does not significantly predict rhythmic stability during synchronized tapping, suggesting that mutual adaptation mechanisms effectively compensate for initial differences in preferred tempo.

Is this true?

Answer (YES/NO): NO